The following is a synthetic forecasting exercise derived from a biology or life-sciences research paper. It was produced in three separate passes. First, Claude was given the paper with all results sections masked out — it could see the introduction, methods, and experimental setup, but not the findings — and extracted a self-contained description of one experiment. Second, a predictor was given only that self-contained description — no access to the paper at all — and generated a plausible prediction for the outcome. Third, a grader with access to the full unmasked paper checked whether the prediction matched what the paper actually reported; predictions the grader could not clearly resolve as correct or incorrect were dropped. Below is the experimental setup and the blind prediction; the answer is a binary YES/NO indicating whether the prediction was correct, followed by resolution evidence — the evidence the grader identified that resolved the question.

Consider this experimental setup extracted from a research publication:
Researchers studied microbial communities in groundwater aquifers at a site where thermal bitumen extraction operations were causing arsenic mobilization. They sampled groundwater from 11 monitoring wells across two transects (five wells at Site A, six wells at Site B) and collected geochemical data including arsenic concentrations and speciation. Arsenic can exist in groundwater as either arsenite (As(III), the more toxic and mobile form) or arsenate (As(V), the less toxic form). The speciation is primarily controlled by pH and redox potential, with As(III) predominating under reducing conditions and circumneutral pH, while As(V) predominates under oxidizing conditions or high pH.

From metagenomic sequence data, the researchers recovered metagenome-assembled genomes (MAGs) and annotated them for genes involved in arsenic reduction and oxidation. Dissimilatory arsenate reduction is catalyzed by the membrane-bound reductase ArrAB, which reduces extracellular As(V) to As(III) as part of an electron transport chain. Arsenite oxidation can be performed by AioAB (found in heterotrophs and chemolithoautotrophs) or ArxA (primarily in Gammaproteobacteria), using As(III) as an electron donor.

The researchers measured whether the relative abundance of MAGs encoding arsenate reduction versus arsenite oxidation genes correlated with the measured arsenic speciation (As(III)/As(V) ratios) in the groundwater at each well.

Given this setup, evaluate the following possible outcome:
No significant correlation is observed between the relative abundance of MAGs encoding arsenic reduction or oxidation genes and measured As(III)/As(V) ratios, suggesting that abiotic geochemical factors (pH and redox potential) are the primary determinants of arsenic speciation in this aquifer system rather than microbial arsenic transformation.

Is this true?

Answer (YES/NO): YES